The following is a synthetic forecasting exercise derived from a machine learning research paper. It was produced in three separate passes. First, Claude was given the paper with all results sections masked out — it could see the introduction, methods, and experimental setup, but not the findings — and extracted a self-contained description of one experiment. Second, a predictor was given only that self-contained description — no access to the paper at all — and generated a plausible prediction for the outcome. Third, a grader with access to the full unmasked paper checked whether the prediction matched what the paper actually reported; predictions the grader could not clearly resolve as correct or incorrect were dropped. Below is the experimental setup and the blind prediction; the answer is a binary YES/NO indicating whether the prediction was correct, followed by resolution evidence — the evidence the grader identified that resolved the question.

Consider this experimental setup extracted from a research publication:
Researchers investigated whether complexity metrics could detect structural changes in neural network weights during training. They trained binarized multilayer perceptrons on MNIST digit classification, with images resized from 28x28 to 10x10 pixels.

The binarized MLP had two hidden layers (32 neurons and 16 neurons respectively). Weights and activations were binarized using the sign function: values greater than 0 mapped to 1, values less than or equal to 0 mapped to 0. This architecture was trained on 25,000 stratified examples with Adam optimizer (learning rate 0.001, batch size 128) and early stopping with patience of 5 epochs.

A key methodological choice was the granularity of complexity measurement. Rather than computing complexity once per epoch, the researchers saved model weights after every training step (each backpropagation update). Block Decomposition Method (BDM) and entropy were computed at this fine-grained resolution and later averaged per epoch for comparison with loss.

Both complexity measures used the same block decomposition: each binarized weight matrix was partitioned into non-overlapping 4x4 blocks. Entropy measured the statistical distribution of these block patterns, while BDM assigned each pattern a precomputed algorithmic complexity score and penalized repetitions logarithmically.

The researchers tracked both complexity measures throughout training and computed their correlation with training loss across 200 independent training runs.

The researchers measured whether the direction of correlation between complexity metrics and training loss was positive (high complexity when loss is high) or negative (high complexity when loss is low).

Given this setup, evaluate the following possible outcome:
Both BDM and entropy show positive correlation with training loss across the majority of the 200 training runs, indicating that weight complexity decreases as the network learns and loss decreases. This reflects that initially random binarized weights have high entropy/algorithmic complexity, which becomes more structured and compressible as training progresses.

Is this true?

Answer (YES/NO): YES